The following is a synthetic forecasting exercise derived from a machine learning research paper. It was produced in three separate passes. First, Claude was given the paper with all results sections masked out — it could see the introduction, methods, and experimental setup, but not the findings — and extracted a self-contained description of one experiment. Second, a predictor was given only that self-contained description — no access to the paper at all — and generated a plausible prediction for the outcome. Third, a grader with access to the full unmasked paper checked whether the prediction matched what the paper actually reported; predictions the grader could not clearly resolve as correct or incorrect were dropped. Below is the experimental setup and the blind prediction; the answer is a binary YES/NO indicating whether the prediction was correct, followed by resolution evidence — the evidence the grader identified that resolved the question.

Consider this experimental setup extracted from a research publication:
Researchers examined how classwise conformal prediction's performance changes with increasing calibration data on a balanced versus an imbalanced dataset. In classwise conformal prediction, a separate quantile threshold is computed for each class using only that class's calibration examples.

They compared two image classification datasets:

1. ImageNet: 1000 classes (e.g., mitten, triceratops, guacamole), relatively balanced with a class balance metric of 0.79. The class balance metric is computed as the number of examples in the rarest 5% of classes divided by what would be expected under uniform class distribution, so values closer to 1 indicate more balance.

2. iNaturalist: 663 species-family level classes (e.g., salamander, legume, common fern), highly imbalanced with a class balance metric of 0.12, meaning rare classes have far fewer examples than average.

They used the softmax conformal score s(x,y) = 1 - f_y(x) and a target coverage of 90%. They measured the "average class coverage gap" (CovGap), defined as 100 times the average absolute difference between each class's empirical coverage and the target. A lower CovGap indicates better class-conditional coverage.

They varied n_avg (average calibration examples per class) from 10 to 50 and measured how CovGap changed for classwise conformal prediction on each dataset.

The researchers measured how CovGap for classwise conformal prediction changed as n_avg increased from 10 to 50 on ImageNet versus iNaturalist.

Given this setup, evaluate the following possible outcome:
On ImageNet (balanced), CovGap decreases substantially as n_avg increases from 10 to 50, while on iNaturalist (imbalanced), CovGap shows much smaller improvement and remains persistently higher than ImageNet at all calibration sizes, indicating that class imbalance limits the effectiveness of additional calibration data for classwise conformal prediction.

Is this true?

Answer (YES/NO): YES